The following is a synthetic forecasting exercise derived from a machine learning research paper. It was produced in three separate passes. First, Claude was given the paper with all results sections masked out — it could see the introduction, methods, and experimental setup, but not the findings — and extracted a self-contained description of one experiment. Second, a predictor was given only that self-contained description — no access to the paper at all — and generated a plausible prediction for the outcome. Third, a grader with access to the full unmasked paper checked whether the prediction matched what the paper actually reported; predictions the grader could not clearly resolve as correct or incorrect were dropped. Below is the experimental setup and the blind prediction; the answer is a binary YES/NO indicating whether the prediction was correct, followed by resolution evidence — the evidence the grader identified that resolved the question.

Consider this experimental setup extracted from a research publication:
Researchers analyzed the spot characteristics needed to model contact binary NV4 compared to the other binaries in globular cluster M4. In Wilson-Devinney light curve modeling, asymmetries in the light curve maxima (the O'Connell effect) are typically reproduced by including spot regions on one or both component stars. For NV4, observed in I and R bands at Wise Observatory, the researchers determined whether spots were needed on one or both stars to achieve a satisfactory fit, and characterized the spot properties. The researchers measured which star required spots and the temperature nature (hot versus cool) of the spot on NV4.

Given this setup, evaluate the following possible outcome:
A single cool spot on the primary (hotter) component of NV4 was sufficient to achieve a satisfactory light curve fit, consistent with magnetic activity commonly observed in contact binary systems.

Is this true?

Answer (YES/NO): NO